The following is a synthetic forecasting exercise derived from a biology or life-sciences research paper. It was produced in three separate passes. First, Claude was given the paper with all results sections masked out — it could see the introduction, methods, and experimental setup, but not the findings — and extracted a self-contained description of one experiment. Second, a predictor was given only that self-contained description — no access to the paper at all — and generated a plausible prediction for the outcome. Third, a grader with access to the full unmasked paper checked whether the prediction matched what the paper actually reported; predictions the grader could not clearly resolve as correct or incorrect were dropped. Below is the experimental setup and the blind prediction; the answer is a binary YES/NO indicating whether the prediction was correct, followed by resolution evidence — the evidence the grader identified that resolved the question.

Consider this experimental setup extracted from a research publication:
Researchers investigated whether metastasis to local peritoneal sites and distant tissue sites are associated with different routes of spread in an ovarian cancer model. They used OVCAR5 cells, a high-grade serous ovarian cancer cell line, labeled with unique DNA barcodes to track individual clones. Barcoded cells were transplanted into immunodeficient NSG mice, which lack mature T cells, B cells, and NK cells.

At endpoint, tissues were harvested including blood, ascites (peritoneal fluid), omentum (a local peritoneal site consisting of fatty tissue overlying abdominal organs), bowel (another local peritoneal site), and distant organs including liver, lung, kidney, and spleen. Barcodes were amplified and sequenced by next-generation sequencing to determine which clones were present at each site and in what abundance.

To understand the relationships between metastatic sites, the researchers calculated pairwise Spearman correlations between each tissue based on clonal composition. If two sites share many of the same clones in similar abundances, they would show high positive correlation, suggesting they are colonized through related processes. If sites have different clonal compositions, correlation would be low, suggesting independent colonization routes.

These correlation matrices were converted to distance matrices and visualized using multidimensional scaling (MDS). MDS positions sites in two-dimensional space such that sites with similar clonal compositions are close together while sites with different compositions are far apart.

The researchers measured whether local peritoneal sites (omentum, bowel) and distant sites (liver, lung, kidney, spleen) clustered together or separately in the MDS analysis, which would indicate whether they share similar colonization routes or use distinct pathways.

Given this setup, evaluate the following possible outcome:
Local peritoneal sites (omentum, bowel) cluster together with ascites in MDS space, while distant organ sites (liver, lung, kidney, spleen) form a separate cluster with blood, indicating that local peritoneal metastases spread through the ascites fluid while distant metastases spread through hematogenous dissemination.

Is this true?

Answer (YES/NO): NO